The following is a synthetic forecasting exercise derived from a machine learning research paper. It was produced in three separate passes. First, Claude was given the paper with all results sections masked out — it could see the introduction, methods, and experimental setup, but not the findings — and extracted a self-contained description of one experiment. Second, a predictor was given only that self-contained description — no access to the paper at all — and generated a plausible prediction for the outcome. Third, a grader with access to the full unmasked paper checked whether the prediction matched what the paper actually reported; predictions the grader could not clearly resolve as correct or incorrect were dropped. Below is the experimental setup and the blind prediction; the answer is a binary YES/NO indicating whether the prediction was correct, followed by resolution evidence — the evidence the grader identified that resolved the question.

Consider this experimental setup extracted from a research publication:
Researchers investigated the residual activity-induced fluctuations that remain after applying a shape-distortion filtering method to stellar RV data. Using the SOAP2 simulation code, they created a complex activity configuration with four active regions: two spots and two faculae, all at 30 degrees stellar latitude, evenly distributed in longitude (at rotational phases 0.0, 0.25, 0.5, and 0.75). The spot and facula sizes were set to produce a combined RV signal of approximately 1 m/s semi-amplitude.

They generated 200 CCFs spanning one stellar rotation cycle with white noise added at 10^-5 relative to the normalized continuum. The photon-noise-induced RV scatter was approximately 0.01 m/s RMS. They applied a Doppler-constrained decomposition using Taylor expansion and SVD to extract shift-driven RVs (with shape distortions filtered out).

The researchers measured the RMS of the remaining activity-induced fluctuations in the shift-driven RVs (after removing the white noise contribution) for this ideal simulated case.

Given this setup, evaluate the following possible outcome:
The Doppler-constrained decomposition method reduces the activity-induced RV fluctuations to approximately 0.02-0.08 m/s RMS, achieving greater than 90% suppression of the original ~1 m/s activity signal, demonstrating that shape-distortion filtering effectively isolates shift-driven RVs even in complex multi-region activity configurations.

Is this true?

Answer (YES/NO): NO